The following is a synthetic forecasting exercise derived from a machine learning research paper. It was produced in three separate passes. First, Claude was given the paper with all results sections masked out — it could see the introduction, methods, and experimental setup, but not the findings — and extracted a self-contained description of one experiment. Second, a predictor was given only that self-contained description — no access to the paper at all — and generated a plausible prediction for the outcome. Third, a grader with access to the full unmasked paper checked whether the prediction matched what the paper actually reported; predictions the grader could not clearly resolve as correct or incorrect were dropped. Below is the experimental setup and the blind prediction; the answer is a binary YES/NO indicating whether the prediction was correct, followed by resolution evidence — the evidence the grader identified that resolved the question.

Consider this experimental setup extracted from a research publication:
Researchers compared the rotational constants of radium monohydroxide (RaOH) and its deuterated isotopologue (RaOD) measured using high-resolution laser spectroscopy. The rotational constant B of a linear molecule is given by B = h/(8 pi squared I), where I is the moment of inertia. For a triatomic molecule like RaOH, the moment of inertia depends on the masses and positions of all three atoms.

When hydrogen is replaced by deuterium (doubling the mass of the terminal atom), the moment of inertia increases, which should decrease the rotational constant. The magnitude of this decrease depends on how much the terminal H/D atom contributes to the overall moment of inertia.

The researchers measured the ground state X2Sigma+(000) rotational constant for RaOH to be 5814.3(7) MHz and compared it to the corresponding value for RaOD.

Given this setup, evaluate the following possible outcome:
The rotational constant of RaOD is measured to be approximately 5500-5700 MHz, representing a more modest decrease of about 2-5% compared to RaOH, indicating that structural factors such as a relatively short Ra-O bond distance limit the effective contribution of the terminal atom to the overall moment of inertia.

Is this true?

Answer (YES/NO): NO